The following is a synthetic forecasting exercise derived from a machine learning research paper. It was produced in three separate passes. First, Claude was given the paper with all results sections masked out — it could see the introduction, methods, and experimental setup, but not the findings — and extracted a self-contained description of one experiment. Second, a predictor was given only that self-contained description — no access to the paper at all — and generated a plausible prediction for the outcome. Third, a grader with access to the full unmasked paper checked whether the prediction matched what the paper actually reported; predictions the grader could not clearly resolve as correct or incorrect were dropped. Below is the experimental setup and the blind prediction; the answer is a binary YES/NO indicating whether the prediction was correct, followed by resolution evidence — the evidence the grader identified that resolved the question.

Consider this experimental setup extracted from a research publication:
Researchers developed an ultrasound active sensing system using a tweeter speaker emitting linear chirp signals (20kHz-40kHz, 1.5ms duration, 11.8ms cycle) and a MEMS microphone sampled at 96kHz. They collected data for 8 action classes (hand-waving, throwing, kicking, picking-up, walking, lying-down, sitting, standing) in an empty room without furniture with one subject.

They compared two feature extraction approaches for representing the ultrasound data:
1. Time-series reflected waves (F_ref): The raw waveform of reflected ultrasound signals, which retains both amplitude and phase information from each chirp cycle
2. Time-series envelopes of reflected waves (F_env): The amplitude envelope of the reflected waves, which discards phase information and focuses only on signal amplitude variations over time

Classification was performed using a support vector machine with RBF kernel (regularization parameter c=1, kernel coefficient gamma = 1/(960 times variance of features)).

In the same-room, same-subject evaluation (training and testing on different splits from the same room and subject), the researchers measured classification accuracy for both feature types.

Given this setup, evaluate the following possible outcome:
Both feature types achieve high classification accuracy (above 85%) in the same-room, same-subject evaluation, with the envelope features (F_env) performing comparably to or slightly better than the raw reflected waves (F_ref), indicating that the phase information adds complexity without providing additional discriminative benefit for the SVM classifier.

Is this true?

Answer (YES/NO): YES